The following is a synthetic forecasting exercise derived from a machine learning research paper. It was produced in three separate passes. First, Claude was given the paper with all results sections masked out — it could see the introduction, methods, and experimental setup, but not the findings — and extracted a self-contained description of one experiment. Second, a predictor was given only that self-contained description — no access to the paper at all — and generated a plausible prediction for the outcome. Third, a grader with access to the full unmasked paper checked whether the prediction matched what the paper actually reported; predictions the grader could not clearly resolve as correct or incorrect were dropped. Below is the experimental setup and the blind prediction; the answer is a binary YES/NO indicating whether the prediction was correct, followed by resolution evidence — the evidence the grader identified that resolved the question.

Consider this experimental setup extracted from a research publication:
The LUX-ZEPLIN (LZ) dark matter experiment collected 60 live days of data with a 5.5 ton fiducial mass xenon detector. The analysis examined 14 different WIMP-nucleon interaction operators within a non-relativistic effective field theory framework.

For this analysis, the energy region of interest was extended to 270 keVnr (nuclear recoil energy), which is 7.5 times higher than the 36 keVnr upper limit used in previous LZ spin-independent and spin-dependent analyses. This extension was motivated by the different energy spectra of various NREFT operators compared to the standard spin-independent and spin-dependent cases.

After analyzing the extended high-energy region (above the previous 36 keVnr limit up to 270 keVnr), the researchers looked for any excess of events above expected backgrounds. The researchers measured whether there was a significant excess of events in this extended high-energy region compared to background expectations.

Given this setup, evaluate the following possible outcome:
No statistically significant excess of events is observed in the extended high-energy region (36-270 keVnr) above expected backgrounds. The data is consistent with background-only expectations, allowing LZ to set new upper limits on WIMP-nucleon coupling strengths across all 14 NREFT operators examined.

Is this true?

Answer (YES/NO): YES